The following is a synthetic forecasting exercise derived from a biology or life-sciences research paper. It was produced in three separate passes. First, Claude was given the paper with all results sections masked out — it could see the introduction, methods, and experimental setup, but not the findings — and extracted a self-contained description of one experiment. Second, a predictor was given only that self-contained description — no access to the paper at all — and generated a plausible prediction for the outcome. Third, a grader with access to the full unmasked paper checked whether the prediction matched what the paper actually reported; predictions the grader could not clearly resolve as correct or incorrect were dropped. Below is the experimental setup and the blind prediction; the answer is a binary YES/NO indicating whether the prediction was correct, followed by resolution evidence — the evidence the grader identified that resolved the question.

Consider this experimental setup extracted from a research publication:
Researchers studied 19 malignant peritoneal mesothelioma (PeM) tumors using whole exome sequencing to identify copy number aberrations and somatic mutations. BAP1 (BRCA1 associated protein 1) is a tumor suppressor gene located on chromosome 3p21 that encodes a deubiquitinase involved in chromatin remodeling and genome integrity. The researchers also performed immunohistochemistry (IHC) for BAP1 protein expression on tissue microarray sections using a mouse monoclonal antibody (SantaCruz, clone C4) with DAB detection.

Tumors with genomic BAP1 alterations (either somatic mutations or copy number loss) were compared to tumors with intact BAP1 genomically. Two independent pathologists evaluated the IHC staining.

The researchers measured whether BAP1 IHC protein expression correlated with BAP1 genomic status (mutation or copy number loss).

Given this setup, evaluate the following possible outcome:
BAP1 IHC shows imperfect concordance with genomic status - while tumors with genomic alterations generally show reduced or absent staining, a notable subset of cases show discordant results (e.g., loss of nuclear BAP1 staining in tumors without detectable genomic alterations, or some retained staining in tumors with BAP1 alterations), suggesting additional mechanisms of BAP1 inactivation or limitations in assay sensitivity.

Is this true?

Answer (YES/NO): YES